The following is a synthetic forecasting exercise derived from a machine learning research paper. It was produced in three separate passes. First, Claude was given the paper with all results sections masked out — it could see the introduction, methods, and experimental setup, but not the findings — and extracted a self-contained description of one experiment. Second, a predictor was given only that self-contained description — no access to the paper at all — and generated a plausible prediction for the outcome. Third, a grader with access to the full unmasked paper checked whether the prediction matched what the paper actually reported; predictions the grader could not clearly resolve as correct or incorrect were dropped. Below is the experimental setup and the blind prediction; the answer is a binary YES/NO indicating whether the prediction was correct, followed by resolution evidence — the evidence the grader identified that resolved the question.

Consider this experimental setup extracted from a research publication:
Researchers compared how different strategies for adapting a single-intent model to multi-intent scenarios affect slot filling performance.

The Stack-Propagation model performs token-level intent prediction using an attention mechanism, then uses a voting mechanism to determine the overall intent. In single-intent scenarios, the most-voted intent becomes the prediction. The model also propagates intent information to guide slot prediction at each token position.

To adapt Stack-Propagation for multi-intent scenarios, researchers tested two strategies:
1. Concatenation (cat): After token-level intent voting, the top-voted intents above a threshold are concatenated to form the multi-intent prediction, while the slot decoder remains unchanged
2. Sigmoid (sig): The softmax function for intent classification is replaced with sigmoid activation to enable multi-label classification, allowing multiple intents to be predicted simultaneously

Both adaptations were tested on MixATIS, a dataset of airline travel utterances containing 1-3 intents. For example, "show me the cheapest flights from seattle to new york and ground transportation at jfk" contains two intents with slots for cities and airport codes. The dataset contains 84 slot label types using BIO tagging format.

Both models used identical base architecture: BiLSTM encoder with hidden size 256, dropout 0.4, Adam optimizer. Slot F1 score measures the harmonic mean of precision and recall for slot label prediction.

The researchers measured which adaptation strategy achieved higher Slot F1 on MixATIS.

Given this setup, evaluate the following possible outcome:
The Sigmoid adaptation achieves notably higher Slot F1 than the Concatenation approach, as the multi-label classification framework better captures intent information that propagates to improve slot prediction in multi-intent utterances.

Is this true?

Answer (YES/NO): YES